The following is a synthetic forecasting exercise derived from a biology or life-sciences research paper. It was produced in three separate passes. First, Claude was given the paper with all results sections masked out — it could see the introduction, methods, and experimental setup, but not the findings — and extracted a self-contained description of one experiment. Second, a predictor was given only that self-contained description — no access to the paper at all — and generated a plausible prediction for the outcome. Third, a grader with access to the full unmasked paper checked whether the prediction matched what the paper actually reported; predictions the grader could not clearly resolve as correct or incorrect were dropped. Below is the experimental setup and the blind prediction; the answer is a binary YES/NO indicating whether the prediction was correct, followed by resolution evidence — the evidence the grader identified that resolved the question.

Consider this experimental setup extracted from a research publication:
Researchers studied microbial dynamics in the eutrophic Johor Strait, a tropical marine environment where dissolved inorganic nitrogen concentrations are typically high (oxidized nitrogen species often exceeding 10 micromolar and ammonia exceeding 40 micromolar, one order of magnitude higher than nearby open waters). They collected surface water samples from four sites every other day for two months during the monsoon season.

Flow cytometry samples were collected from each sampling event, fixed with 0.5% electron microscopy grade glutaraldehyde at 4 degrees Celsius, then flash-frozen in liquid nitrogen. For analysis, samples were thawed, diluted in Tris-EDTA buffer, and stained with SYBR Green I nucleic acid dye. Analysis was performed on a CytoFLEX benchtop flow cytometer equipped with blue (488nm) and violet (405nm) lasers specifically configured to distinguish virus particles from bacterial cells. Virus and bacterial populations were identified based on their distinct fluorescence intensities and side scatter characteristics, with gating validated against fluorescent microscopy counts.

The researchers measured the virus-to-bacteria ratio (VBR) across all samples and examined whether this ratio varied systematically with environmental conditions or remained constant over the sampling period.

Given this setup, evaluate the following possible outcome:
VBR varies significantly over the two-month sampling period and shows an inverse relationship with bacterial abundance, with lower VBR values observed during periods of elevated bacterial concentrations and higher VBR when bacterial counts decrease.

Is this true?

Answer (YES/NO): NO